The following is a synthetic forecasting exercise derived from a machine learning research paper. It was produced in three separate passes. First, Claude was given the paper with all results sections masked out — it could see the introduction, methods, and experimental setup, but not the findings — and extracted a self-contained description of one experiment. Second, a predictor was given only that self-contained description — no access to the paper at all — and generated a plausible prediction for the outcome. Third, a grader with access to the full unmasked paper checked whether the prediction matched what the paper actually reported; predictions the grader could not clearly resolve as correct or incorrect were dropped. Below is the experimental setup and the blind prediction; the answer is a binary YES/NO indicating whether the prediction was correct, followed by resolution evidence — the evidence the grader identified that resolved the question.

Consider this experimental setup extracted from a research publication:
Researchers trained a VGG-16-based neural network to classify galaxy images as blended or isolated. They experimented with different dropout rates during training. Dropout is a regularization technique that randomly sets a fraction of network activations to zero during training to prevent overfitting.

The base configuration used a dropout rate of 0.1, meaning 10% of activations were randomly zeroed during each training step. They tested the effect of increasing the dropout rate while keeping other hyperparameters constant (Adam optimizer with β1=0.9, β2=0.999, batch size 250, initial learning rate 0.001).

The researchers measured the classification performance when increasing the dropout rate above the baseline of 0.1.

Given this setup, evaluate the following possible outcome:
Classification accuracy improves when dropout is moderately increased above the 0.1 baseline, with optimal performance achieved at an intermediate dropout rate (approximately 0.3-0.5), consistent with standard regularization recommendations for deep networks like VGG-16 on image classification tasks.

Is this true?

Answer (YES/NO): NO